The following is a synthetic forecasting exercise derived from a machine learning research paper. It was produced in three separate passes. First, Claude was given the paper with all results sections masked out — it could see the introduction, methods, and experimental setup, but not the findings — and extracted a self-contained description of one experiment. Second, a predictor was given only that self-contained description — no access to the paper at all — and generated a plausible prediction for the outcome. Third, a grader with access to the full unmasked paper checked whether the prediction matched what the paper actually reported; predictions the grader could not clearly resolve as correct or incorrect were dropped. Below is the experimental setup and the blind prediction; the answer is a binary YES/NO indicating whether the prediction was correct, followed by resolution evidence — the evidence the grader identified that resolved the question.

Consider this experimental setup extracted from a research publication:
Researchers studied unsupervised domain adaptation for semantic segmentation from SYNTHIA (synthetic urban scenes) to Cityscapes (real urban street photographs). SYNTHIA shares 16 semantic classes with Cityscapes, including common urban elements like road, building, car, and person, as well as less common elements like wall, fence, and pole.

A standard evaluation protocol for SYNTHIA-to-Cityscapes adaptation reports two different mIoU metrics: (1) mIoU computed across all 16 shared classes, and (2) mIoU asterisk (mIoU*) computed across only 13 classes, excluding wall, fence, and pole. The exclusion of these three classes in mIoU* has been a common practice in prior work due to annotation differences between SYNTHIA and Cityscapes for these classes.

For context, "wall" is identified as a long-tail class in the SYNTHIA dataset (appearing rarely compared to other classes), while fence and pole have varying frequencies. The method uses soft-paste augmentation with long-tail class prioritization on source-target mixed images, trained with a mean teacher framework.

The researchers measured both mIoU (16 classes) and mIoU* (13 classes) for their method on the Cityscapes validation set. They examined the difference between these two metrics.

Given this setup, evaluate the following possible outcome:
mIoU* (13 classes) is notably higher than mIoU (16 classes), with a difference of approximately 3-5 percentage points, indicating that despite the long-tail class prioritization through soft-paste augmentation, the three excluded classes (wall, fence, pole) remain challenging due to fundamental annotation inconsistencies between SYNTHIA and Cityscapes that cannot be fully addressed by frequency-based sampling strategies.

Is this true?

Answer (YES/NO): NO